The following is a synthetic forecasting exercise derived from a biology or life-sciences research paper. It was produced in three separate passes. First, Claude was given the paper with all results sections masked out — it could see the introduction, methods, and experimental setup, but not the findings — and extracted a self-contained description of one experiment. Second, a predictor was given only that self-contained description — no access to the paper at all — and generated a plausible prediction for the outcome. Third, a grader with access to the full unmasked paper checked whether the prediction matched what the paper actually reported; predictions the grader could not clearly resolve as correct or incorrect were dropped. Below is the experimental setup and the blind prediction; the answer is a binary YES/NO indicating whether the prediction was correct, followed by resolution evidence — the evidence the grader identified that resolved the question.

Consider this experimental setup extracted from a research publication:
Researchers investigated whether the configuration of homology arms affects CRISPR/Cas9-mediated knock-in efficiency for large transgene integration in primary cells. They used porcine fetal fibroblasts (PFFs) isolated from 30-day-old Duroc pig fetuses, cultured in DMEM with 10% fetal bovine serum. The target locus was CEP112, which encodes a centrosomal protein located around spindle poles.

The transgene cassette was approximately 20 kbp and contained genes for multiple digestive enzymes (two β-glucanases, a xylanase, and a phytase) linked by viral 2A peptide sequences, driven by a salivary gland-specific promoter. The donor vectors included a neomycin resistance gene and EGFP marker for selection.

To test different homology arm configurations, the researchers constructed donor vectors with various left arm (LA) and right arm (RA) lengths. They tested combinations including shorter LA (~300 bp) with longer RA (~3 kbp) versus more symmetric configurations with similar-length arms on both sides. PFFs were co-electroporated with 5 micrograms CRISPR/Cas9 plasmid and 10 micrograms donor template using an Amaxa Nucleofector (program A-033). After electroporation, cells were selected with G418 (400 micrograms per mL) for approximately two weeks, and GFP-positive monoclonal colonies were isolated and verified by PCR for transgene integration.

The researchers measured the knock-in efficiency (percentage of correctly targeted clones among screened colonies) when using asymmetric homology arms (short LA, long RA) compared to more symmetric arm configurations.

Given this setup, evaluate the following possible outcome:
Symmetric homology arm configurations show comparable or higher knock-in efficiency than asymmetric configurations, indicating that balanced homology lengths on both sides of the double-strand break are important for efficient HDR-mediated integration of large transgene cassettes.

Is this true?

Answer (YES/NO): NO